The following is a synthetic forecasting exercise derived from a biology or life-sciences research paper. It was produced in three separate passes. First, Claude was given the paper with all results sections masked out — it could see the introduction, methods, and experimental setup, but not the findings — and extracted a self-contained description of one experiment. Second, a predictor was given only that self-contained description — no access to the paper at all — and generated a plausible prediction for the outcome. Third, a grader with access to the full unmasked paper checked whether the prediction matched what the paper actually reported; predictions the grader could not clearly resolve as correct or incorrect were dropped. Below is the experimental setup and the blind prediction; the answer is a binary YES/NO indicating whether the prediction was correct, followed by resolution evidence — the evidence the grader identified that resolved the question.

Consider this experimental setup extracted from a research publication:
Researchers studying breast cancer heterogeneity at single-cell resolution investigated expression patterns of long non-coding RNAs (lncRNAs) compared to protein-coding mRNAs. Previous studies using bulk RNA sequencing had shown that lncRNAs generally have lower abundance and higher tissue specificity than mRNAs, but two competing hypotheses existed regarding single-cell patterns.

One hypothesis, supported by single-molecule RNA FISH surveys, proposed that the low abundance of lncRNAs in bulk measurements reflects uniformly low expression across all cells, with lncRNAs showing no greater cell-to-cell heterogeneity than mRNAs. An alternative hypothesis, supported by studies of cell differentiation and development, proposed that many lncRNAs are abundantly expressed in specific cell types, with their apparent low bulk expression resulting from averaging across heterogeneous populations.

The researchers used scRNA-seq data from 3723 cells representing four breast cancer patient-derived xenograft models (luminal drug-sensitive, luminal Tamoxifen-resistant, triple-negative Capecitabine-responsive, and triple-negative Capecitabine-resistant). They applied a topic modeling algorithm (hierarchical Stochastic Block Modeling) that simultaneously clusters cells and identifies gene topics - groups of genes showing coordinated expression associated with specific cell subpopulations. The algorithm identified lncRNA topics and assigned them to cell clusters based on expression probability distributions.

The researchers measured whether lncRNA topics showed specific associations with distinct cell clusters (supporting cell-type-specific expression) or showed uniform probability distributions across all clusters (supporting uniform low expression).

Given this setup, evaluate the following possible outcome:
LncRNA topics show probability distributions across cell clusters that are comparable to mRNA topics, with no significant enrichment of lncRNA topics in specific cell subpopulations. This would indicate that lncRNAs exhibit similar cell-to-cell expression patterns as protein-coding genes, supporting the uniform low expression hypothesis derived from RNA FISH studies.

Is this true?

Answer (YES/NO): NO